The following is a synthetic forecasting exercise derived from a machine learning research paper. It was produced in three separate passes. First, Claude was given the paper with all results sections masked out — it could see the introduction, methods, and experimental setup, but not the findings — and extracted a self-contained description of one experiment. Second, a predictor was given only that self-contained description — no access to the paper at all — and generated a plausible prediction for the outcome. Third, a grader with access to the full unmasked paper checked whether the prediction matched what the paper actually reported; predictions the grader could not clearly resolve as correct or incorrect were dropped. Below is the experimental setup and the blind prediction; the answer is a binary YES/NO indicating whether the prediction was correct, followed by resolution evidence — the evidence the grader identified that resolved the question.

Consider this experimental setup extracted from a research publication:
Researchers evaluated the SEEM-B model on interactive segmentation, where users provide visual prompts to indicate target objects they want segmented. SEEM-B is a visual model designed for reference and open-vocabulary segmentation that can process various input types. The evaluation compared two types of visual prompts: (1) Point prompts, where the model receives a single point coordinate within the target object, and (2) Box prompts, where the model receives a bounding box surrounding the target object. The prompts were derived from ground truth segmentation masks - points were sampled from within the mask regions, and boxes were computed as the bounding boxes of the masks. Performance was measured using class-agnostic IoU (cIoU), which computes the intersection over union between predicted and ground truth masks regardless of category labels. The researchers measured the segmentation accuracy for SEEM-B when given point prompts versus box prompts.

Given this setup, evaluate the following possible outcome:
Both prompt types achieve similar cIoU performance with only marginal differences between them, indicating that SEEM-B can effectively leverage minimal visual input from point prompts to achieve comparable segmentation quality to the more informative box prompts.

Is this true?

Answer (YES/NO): NO